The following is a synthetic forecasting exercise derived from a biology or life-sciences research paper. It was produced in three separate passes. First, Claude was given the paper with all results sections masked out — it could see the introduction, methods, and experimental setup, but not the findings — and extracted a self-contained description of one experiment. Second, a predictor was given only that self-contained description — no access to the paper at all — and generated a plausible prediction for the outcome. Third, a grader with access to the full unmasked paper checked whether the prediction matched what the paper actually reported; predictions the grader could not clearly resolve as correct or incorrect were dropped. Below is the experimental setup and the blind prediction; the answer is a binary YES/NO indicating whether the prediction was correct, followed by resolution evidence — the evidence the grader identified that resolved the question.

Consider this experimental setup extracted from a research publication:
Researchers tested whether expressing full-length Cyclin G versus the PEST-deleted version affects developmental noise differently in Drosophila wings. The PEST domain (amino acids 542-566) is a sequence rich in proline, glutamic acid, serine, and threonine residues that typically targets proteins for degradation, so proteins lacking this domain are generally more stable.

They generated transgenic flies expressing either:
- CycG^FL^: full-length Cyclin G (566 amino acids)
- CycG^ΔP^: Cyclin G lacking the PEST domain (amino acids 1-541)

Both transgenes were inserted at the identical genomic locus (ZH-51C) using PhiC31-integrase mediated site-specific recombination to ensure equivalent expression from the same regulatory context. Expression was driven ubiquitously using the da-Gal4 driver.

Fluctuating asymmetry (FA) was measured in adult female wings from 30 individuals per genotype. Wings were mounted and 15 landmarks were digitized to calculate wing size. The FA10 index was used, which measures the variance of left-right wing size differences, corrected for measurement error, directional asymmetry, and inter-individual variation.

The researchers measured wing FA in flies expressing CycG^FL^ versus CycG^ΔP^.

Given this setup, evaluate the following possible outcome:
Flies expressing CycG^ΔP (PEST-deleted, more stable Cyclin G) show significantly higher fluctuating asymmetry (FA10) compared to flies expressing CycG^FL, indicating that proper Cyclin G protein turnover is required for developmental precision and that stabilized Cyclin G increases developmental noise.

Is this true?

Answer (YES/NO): YES